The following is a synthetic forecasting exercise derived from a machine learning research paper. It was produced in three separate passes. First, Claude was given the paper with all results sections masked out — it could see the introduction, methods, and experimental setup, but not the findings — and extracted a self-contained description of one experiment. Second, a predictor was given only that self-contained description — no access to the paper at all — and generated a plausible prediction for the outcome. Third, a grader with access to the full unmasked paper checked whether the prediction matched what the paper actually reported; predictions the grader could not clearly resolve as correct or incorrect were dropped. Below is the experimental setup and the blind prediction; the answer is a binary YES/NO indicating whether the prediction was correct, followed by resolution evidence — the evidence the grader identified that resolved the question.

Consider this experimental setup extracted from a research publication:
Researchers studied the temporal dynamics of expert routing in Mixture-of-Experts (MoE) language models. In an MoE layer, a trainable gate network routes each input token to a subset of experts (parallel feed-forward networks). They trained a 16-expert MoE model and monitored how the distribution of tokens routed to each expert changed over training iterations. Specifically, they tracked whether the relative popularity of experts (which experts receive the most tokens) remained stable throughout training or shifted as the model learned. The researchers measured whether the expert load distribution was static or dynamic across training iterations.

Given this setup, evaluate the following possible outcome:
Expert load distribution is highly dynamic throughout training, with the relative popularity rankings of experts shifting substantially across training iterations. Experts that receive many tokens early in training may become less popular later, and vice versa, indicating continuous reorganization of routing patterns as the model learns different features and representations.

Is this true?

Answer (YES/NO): YES